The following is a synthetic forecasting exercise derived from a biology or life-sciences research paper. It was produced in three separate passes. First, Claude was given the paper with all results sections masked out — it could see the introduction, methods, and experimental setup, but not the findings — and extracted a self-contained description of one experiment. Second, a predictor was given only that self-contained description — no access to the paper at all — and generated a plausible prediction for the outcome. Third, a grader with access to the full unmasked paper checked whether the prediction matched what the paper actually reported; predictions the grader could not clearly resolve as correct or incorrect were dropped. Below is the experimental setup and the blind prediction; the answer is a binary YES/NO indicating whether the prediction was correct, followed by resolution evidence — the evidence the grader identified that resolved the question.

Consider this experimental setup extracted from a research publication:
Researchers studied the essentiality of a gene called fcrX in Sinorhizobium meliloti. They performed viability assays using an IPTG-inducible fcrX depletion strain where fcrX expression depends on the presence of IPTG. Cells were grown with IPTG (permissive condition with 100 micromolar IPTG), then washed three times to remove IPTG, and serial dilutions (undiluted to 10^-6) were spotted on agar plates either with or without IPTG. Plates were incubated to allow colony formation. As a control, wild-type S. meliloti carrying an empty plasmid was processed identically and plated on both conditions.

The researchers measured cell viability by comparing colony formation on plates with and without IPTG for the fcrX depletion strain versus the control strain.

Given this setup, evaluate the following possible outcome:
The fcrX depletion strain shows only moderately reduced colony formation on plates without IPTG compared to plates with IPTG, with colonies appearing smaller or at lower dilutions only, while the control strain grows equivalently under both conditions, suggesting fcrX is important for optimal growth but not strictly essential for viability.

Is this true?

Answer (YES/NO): NO